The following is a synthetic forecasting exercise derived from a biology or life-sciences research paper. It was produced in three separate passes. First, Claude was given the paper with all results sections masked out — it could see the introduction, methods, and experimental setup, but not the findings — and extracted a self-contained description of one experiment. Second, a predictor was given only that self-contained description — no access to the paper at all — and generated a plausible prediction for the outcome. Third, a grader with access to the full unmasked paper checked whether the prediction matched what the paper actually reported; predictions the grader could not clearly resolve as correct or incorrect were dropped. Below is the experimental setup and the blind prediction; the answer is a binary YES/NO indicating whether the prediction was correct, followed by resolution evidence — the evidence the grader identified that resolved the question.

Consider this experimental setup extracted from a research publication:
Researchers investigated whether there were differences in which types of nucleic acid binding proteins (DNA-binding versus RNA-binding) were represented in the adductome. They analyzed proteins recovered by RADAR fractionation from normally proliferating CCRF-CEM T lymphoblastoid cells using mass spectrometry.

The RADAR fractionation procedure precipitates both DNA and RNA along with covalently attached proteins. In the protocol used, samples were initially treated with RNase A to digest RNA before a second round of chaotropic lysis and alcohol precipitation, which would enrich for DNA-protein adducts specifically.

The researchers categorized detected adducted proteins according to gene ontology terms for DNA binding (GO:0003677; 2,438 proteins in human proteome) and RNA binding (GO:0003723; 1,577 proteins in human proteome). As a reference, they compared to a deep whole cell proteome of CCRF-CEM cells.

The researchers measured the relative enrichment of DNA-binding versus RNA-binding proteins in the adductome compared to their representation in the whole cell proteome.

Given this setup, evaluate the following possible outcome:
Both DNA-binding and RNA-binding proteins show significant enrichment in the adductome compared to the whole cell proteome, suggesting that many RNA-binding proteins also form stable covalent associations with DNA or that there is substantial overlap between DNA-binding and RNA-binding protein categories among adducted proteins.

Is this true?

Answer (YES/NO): NO